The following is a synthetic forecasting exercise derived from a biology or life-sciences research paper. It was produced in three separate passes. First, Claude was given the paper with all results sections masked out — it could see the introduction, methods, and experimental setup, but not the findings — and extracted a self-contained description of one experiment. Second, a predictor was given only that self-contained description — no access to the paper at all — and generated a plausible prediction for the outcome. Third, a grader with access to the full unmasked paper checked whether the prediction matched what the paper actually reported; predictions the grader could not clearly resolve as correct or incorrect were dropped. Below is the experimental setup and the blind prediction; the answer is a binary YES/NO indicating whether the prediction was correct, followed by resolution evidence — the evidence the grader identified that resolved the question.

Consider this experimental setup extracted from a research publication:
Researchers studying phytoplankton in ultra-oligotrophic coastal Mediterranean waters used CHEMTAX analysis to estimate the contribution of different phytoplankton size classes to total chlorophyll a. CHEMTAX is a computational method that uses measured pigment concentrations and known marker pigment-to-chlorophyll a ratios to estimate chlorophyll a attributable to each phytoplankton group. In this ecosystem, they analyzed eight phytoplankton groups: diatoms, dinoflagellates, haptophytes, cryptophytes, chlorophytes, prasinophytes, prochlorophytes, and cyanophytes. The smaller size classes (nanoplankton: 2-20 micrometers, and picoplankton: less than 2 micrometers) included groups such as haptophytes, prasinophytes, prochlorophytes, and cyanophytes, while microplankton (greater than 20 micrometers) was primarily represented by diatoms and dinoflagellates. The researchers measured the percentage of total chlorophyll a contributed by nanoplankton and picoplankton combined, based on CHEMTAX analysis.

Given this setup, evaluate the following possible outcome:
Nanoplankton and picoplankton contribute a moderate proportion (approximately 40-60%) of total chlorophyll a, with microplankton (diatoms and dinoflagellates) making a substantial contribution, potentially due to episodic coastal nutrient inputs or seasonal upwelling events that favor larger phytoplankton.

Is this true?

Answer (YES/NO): YES